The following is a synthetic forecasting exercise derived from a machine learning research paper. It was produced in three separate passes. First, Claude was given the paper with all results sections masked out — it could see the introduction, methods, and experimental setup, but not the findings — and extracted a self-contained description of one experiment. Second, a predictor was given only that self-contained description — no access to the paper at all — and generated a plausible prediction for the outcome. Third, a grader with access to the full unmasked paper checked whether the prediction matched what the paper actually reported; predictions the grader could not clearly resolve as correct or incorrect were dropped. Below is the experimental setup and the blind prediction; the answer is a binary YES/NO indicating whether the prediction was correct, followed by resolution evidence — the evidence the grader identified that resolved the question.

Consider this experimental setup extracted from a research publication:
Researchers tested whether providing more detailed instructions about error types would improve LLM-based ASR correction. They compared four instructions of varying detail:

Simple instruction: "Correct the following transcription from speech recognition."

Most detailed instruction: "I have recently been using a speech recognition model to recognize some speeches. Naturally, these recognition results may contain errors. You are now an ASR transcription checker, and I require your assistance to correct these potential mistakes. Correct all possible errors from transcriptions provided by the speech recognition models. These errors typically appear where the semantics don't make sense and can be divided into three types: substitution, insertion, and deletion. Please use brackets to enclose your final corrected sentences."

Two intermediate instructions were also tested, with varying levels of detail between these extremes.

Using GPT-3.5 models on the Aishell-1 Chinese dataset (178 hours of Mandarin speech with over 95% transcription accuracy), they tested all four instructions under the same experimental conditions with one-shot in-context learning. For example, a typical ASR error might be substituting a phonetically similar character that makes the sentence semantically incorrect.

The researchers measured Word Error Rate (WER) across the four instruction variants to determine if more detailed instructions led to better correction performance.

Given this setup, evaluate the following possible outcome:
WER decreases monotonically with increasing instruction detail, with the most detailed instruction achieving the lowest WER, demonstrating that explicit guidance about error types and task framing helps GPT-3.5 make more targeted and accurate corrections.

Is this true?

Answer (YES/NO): NO